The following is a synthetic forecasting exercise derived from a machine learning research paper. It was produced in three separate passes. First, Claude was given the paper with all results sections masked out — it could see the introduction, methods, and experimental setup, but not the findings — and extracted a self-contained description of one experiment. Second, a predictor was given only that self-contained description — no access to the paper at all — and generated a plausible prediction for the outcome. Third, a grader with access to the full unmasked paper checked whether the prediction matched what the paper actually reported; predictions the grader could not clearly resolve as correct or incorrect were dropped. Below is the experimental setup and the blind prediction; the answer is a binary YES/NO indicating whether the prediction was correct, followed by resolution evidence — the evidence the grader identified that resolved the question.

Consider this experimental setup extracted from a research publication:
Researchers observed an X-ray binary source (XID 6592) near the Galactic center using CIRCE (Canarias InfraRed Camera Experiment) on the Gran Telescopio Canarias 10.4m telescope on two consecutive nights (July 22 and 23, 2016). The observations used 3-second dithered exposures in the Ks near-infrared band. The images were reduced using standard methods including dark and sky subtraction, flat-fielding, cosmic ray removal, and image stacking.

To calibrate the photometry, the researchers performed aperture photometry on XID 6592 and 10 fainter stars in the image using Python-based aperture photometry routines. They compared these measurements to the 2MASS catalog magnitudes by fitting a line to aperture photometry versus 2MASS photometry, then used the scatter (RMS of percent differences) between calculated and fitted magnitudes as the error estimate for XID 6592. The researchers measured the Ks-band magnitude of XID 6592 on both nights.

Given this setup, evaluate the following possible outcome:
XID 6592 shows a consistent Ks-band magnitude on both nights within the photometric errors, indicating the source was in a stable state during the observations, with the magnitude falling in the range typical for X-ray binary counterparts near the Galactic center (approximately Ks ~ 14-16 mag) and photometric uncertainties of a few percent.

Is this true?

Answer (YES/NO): NO